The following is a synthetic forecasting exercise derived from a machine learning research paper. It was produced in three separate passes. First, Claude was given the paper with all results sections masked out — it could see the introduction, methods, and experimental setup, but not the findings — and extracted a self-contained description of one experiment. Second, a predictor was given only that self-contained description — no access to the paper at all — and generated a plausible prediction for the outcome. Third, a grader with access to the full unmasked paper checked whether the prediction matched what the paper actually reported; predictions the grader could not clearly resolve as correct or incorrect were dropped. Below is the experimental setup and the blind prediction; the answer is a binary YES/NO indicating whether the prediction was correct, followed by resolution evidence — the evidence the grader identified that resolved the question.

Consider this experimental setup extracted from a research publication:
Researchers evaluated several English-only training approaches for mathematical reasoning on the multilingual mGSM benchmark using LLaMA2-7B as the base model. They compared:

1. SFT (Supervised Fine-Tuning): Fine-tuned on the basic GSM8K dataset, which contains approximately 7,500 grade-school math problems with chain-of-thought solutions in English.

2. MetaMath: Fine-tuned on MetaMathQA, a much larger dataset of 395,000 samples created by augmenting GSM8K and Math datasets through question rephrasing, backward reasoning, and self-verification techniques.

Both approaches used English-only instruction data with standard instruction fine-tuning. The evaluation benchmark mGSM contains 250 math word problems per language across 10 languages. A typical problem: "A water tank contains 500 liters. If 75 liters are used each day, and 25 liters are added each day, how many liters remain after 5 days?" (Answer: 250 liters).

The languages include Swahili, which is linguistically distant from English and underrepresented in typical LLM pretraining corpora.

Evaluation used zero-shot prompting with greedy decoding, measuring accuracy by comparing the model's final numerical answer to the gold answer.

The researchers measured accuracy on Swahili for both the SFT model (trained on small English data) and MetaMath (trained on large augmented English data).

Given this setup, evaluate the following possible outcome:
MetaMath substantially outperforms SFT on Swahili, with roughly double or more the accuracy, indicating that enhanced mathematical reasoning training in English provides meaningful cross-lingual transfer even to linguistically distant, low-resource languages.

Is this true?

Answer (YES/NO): NO